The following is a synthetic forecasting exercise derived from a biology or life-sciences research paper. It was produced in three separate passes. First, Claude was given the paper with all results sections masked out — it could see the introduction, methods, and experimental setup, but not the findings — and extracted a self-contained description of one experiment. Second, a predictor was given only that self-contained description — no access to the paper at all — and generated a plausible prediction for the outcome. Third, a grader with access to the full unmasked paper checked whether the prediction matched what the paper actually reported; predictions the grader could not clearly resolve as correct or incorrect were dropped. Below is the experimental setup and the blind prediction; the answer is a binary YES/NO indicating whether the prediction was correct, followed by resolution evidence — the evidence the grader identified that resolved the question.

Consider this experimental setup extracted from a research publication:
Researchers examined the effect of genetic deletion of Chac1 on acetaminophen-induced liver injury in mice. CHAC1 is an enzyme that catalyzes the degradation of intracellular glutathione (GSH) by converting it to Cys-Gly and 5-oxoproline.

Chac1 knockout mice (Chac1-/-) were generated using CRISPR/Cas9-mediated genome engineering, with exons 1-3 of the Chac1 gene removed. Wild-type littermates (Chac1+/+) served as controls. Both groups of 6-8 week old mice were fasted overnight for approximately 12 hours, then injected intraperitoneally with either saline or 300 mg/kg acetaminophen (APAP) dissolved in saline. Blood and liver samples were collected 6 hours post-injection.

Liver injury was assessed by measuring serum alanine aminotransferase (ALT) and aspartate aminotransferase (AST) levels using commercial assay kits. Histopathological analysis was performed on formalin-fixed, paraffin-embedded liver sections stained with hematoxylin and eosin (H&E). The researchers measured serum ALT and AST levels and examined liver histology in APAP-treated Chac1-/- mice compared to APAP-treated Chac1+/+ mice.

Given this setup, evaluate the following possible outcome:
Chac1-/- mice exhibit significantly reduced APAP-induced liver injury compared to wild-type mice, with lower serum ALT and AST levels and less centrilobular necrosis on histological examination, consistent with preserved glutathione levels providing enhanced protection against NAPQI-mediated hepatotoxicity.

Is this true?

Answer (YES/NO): YES